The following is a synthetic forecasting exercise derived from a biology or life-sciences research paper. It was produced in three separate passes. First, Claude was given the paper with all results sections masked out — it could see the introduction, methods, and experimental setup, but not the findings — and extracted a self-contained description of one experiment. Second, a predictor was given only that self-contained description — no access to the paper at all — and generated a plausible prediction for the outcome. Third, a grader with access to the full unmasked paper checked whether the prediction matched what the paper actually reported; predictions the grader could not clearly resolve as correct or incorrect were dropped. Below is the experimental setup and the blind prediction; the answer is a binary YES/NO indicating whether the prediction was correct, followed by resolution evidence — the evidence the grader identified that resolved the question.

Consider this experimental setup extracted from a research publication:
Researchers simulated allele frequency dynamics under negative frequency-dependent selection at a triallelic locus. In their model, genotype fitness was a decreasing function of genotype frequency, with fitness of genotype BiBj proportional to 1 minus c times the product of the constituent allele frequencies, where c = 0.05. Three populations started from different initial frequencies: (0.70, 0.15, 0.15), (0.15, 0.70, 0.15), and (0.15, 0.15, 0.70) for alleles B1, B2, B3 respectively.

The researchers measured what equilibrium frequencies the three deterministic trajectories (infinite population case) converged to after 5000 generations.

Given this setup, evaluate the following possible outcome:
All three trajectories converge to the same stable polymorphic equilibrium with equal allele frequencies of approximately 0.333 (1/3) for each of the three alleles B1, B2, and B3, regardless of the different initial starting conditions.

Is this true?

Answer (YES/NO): YES